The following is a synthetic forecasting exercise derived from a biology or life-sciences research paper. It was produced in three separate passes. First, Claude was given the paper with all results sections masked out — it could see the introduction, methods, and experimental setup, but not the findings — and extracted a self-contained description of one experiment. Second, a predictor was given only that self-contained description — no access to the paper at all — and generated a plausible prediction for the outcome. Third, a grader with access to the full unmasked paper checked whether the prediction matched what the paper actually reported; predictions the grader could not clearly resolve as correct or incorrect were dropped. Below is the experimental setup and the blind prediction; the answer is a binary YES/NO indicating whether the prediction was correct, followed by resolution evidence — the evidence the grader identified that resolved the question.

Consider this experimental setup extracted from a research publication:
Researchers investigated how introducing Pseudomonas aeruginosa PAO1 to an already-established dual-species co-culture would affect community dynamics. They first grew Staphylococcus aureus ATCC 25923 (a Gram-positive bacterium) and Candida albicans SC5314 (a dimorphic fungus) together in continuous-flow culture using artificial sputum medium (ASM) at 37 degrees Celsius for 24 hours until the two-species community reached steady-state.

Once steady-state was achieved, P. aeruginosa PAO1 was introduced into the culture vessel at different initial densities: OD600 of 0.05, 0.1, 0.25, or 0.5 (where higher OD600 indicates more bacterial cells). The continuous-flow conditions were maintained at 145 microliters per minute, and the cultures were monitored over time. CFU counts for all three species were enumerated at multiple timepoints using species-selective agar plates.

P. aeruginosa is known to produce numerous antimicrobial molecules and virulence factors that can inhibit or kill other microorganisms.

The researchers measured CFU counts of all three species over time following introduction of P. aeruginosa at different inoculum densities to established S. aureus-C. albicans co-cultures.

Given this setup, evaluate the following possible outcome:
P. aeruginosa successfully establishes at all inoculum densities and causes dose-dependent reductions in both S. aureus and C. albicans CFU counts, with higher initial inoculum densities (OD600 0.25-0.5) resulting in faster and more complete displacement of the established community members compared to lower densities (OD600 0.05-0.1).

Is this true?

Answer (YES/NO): NO